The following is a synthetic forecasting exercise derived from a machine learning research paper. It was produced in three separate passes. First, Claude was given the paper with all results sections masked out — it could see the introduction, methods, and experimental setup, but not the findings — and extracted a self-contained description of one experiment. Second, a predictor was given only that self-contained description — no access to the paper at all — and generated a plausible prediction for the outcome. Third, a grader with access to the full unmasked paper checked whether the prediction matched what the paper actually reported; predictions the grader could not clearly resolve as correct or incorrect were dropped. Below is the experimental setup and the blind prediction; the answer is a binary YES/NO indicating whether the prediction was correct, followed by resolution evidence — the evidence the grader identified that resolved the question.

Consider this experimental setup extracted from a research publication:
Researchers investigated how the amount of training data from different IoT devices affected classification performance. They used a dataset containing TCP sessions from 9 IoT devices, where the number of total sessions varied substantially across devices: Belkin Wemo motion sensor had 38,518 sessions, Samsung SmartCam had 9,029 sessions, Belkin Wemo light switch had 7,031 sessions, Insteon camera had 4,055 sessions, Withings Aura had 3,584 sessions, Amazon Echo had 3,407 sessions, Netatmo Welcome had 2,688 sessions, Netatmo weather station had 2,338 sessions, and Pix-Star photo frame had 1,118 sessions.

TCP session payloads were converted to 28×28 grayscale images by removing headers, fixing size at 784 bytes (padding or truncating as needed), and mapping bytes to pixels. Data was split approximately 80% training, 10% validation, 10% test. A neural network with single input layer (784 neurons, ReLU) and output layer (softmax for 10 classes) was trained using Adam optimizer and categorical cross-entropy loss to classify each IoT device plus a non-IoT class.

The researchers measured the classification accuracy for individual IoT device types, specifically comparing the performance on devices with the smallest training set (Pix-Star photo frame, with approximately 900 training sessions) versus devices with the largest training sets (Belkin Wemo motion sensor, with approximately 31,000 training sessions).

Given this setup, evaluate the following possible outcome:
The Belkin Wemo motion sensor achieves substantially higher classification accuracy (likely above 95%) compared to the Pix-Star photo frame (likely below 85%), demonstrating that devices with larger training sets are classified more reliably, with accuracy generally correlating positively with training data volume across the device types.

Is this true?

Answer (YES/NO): NO